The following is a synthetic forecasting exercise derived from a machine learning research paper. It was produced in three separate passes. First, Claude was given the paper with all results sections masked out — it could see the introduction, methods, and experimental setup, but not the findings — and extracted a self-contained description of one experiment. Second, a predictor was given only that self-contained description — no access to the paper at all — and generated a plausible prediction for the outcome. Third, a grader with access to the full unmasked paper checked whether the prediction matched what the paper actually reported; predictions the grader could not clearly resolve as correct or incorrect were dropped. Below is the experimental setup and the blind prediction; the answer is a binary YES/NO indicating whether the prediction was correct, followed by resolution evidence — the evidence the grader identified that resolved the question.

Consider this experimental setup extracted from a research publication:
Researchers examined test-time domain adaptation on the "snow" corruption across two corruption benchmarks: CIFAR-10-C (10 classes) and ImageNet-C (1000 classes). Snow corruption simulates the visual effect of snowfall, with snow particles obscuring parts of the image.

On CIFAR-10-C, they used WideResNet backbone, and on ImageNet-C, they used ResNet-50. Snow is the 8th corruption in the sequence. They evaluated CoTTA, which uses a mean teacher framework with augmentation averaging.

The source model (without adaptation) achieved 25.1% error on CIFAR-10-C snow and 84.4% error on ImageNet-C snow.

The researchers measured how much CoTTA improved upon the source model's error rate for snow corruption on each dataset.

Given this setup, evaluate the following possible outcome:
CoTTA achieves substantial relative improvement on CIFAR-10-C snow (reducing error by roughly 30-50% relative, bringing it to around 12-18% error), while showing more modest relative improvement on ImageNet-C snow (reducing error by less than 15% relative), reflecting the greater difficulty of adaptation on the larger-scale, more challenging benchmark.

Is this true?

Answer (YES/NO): NO